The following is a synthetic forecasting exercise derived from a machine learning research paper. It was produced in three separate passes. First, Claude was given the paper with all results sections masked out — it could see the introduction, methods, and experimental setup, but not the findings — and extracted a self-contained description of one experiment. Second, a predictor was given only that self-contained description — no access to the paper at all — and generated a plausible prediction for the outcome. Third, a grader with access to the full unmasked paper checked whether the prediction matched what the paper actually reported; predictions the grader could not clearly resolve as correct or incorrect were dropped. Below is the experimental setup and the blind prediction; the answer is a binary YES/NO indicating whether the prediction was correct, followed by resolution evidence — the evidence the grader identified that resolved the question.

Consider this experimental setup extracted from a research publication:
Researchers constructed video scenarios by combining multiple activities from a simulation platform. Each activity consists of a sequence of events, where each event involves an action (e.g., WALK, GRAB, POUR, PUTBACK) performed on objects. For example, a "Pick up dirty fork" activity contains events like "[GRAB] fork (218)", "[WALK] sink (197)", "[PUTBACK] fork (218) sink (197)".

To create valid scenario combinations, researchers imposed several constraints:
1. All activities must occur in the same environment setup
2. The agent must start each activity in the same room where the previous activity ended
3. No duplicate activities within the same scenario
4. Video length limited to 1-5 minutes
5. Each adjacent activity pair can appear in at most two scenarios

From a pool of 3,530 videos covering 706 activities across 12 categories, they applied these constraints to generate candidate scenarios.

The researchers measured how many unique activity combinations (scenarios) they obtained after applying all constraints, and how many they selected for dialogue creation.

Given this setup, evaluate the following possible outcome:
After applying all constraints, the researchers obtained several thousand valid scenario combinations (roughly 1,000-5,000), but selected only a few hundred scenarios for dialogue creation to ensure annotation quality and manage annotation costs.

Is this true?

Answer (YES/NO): NO